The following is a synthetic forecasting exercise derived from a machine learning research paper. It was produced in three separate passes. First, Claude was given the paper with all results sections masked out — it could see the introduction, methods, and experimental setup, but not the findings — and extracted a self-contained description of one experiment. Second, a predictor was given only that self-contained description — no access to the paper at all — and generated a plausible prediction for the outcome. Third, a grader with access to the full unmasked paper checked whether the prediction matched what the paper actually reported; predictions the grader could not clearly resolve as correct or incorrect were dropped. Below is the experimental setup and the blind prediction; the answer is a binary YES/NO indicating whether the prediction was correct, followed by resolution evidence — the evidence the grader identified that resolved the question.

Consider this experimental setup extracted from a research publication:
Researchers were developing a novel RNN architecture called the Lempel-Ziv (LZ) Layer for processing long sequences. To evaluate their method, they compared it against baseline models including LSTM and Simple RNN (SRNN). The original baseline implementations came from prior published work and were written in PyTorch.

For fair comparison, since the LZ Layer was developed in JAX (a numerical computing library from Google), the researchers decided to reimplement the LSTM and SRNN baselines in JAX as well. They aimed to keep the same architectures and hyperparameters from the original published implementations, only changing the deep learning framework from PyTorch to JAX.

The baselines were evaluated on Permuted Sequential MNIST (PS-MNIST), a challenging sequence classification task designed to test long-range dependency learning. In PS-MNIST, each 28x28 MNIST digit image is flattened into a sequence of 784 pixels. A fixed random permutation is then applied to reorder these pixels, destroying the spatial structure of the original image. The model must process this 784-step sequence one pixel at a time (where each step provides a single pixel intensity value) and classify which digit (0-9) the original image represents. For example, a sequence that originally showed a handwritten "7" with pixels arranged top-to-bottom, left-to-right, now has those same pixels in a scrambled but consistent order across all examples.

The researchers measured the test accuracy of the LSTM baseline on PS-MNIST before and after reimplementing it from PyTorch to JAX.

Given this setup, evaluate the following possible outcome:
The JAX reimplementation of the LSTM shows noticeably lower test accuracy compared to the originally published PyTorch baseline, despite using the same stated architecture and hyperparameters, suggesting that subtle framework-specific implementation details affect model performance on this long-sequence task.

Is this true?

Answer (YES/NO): NO